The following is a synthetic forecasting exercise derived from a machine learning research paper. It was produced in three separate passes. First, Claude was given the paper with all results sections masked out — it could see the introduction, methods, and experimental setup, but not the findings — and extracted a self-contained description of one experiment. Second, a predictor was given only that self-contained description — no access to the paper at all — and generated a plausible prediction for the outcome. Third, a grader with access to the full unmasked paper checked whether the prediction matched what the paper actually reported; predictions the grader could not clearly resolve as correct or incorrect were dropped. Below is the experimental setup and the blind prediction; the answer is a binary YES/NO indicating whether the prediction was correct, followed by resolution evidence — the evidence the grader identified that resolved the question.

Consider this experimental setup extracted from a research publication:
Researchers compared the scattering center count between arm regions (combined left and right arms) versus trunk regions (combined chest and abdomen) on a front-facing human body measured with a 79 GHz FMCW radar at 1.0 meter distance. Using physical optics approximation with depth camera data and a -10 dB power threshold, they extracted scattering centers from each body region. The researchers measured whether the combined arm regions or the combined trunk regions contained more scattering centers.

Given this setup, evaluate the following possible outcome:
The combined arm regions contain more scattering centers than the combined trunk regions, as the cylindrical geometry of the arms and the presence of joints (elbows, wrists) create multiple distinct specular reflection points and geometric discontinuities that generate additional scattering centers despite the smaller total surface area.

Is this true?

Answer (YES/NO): NO